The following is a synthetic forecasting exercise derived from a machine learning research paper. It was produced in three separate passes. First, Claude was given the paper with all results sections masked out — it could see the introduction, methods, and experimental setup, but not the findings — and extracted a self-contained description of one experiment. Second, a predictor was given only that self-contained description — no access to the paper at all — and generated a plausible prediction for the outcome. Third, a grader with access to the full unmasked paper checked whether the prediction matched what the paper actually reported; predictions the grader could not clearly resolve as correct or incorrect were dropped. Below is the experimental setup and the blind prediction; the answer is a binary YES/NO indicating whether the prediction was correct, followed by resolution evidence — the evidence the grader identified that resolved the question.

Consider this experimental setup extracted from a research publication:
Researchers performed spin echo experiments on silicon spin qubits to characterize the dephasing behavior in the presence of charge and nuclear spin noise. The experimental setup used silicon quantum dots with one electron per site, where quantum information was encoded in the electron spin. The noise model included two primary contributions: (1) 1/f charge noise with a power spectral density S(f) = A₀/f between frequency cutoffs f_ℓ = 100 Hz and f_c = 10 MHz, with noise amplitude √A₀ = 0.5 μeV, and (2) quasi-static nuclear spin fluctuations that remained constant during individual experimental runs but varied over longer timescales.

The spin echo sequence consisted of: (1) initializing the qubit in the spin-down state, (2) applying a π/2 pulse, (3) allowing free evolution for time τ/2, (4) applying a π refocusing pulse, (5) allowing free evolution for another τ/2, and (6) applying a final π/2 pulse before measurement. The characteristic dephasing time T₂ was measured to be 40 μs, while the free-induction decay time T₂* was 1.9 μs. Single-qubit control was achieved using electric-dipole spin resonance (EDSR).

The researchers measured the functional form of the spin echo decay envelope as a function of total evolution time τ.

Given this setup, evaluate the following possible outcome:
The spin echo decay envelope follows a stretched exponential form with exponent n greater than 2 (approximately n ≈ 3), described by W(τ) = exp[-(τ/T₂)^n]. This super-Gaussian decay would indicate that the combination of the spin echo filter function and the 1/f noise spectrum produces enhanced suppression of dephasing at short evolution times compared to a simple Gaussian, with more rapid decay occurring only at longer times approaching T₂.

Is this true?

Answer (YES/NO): NO